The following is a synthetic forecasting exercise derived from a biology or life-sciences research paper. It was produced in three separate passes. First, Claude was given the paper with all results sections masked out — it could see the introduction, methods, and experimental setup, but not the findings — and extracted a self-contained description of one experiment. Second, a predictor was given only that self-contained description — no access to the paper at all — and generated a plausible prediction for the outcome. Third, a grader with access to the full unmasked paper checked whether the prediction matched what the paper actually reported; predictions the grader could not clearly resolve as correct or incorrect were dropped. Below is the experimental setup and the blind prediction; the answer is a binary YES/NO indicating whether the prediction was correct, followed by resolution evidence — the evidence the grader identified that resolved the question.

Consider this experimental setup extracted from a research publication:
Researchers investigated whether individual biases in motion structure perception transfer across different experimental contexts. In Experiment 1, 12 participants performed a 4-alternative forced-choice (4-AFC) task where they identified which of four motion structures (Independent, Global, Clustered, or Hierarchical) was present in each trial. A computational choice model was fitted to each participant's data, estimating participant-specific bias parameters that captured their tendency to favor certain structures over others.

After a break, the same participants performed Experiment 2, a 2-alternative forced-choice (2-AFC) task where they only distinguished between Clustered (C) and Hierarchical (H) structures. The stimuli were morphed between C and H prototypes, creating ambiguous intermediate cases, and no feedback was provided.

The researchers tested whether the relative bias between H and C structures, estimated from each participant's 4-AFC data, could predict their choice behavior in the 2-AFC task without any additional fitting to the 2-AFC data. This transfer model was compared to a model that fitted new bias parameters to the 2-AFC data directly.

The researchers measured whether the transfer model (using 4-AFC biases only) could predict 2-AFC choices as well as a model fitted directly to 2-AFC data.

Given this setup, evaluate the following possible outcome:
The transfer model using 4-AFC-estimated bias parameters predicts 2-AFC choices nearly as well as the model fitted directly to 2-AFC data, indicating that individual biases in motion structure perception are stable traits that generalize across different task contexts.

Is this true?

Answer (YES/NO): YES